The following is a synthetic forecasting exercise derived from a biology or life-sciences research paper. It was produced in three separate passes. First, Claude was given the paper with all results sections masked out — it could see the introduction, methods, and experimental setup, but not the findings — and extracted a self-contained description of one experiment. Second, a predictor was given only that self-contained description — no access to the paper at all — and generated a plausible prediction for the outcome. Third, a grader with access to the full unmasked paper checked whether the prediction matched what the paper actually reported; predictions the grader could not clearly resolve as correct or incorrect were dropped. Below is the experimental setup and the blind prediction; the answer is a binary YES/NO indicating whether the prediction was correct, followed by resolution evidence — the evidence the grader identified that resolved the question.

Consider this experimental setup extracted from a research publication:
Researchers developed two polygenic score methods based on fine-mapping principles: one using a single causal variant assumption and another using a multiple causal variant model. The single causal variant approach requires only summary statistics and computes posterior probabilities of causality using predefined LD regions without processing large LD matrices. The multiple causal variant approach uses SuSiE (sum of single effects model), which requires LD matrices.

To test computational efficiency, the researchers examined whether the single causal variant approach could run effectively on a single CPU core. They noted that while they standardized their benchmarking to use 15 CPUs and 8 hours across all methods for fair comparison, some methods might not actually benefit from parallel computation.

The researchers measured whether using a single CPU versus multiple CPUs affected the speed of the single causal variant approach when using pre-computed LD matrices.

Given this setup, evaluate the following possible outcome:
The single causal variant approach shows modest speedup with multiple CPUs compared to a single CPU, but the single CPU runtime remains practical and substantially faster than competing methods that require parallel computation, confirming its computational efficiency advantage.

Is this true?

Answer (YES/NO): NO